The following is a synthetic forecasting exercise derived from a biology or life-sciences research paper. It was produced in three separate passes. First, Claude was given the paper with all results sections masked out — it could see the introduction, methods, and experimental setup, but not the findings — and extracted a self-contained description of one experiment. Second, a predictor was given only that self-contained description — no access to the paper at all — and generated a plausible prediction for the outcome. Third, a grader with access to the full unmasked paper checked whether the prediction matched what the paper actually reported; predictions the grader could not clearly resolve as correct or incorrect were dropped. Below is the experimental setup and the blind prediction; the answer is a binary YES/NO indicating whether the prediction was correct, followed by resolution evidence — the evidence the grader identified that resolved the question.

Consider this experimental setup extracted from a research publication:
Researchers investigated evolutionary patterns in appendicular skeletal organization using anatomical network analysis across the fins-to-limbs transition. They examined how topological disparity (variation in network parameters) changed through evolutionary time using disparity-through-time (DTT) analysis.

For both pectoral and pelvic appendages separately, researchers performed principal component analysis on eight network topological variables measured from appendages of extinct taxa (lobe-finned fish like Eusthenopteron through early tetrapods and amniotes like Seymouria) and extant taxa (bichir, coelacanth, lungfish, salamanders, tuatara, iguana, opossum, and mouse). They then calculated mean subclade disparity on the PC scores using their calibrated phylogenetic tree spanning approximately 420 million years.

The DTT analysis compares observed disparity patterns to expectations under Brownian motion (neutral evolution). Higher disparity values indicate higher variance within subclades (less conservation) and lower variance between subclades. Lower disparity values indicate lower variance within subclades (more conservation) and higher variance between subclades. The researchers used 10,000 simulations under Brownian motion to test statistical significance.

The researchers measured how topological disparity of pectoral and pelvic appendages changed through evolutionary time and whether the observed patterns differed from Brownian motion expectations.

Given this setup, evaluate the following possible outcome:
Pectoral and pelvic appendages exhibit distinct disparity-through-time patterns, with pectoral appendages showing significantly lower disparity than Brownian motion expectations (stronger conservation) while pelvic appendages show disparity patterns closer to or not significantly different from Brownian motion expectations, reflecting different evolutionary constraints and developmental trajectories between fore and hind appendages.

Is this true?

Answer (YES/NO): NO